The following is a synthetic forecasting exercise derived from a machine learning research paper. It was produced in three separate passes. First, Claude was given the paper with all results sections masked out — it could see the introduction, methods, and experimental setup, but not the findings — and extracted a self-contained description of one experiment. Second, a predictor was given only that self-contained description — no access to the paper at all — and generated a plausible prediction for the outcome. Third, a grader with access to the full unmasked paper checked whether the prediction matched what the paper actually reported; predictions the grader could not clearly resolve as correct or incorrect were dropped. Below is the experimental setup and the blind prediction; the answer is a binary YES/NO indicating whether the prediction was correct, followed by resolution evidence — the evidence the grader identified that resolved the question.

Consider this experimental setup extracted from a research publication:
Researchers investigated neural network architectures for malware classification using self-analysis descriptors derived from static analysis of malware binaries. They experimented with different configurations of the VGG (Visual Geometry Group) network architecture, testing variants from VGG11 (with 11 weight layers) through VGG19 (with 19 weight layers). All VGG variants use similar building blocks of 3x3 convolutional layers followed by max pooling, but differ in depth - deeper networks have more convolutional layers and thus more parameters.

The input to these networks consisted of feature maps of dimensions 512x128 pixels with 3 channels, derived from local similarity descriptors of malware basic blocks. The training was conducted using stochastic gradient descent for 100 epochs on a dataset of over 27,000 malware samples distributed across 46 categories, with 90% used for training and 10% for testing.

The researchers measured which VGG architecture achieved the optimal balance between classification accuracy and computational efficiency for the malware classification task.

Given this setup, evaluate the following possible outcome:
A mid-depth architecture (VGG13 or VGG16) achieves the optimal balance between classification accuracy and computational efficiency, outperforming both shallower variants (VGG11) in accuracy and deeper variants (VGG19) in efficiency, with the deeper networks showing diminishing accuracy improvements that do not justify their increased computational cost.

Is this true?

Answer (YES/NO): NO